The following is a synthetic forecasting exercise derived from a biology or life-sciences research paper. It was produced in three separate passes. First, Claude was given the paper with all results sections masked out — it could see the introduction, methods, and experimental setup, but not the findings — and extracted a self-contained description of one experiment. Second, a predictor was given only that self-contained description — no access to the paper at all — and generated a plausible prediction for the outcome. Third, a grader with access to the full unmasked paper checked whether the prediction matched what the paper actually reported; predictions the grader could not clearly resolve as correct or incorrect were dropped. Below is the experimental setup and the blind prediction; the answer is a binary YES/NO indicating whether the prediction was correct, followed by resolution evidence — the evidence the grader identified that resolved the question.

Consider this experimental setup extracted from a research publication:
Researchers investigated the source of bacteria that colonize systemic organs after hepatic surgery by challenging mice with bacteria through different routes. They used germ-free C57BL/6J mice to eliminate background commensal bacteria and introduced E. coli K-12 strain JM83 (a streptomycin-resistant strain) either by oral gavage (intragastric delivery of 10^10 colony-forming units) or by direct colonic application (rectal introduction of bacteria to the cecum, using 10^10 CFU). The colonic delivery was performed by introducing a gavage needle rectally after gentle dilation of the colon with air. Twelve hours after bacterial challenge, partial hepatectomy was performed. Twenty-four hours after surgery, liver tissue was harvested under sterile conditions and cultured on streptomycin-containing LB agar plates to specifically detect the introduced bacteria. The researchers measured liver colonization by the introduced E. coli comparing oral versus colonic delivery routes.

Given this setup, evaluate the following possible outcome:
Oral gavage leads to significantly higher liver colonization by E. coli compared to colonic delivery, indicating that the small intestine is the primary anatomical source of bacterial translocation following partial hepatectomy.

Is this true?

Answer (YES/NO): NO